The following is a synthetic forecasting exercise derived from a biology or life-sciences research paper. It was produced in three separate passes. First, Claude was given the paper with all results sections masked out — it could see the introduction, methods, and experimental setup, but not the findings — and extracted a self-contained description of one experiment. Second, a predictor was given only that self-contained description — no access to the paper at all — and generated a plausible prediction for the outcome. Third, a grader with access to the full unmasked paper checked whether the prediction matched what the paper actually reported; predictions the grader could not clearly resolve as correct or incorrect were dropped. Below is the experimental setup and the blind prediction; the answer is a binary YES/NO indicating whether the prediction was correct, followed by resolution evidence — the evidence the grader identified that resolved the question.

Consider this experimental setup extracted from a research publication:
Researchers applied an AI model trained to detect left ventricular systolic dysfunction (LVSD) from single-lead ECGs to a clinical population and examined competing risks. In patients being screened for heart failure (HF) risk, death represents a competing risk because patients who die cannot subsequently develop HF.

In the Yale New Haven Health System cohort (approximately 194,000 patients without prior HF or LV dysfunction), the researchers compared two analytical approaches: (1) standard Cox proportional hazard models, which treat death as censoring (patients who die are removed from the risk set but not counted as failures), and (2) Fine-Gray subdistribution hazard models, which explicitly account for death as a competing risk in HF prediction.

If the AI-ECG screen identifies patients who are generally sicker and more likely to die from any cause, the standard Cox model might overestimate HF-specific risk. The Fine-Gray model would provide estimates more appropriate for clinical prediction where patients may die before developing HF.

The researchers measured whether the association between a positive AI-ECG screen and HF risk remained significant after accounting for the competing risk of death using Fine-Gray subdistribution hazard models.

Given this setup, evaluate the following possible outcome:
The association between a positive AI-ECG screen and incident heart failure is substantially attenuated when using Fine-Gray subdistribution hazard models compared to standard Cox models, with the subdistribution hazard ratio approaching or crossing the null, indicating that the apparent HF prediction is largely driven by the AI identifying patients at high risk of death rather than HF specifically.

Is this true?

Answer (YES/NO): NO